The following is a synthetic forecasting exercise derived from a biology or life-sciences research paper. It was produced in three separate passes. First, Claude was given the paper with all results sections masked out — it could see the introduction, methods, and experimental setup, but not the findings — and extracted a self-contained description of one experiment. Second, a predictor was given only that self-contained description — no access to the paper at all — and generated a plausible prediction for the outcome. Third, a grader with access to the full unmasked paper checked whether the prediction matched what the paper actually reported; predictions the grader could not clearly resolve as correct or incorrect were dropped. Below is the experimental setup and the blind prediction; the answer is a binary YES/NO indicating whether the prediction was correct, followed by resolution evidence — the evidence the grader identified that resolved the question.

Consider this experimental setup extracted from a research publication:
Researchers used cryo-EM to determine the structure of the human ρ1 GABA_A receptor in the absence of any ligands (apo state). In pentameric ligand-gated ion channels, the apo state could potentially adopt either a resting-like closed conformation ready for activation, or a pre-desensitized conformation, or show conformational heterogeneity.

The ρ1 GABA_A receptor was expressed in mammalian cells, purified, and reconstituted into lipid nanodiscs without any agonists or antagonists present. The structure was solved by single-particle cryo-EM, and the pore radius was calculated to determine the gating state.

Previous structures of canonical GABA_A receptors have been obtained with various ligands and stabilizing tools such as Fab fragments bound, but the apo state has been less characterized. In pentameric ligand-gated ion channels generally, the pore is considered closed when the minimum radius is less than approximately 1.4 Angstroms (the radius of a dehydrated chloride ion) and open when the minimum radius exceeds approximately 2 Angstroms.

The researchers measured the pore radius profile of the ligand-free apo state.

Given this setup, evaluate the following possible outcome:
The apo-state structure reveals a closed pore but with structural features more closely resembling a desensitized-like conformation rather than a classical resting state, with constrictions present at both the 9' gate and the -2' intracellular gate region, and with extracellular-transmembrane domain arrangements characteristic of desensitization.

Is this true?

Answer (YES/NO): NO